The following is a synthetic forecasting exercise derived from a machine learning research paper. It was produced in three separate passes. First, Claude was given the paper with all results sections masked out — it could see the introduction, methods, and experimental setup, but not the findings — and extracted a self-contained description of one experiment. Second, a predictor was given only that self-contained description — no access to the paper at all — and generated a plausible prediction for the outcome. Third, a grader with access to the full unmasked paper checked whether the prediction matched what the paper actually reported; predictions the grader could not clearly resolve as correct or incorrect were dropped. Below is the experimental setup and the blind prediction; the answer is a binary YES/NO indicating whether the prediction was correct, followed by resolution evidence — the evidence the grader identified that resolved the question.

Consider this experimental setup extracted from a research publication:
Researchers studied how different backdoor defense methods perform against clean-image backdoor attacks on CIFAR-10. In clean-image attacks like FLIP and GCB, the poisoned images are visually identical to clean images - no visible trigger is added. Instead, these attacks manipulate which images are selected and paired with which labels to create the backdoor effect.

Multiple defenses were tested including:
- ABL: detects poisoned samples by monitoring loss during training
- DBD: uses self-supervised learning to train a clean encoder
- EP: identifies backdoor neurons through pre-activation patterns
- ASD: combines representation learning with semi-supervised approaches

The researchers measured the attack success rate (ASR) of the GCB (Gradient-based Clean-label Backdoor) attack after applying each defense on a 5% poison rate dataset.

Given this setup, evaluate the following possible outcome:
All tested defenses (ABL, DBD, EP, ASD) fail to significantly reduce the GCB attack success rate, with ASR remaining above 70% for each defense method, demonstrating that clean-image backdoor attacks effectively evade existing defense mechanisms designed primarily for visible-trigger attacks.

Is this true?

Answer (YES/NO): NO